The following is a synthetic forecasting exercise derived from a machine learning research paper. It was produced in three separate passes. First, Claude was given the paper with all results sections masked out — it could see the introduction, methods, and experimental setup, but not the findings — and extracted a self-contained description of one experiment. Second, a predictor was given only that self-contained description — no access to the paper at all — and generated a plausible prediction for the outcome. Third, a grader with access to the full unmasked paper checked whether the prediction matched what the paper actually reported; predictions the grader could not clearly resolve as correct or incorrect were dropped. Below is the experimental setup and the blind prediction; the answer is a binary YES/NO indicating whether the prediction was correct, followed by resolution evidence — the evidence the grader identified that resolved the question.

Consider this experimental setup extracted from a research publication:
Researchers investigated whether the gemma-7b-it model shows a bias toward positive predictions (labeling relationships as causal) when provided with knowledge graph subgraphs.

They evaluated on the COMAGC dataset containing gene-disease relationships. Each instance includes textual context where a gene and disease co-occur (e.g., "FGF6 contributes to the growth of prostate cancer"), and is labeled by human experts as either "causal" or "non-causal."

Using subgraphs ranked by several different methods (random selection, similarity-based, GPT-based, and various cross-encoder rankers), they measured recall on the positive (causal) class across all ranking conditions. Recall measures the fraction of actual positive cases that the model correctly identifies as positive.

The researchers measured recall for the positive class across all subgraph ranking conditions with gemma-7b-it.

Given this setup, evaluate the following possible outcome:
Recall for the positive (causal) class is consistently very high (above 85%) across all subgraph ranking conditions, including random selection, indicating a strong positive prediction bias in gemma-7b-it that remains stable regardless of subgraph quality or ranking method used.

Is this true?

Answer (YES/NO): YES